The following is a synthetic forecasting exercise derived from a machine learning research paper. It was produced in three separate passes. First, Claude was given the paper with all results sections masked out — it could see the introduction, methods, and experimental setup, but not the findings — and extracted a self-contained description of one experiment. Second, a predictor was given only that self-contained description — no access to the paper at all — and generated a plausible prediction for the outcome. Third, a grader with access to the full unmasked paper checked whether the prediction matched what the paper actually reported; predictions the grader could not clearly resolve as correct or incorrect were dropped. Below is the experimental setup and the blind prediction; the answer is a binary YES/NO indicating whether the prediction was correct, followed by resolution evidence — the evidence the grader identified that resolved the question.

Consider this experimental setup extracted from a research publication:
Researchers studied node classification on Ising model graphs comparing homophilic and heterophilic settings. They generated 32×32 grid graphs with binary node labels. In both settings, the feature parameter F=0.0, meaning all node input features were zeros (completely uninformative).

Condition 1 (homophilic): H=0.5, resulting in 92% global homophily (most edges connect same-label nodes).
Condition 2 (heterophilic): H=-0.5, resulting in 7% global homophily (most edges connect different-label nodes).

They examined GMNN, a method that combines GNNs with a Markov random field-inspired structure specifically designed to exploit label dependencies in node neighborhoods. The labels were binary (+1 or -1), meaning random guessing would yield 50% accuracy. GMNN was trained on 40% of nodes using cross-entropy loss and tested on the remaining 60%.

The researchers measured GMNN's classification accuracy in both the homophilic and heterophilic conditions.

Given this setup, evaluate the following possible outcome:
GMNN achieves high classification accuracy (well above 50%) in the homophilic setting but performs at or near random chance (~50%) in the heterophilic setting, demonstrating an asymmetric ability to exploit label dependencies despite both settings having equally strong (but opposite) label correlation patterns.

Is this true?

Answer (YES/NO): YES